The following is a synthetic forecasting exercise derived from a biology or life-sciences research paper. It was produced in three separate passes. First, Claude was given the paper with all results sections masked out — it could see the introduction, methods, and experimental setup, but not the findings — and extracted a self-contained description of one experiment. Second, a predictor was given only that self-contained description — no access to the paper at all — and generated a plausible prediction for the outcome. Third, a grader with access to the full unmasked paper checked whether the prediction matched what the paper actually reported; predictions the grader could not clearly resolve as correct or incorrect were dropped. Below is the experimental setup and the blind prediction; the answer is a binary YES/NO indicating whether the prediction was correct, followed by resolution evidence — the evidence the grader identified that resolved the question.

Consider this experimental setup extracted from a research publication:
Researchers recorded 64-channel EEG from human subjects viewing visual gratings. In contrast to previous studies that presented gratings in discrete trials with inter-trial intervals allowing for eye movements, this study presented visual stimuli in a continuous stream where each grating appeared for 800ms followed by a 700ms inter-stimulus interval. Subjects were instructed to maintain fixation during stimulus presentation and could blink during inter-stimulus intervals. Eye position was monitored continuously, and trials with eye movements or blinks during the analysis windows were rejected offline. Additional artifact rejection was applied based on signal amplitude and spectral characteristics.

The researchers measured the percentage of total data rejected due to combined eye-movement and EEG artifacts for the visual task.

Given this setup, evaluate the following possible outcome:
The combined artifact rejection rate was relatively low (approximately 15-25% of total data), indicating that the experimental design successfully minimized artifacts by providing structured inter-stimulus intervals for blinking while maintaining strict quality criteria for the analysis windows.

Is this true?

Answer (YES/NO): NO